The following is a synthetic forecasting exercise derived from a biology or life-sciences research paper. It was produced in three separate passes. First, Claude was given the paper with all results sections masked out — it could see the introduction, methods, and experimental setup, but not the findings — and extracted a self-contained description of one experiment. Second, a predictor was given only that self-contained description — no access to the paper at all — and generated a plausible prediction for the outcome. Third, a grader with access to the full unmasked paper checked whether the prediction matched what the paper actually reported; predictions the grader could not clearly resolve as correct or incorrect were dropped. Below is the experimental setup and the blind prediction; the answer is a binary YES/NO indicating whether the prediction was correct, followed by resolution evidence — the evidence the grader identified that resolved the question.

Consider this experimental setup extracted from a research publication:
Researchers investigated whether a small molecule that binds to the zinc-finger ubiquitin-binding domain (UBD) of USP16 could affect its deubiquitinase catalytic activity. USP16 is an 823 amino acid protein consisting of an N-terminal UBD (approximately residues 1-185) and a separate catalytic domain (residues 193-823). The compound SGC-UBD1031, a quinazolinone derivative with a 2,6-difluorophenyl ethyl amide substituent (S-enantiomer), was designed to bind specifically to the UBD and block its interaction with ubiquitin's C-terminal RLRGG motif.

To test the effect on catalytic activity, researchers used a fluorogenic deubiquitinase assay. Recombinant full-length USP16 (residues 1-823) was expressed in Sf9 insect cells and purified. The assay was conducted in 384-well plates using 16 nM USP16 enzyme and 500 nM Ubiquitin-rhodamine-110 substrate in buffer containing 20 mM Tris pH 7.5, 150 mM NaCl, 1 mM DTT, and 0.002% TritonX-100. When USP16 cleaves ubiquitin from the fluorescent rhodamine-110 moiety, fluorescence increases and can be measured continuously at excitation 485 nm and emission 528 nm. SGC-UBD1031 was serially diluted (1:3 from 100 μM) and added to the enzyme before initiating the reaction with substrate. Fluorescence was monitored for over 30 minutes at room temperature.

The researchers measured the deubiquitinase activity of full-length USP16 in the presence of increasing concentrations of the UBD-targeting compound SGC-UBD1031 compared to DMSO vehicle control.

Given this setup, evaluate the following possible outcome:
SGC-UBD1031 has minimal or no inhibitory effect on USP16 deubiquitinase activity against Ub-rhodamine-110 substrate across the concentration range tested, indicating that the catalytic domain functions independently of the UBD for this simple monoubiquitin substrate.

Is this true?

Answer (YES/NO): NO